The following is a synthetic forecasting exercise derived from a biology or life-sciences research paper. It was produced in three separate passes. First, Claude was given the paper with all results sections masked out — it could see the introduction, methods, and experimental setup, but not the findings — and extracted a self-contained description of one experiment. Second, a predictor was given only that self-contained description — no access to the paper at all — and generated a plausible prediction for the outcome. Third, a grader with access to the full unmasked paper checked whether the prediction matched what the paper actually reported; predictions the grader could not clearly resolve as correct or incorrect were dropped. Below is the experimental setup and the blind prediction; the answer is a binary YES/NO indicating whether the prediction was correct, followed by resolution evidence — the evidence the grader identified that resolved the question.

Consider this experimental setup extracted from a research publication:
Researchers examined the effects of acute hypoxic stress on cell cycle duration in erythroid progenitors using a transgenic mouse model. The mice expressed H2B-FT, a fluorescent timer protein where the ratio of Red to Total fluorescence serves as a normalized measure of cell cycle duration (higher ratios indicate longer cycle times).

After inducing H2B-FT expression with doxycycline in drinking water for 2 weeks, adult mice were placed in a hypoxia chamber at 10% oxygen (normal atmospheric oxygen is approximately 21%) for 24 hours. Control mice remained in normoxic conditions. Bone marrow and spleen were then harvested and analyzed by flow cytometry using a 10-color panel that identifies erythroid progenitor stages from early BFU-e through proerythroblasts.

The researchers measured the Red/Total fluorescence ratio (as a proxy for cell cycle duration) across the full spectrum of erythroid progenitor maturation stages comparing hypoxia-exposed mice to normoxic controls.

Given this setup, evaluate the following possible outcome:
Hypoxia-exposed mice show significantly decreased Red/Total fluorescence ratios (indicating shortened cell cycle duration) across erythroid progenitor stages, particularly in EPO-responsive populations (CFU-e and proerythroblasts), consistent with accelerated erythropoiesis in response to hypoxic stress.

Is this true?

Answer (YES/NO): NO